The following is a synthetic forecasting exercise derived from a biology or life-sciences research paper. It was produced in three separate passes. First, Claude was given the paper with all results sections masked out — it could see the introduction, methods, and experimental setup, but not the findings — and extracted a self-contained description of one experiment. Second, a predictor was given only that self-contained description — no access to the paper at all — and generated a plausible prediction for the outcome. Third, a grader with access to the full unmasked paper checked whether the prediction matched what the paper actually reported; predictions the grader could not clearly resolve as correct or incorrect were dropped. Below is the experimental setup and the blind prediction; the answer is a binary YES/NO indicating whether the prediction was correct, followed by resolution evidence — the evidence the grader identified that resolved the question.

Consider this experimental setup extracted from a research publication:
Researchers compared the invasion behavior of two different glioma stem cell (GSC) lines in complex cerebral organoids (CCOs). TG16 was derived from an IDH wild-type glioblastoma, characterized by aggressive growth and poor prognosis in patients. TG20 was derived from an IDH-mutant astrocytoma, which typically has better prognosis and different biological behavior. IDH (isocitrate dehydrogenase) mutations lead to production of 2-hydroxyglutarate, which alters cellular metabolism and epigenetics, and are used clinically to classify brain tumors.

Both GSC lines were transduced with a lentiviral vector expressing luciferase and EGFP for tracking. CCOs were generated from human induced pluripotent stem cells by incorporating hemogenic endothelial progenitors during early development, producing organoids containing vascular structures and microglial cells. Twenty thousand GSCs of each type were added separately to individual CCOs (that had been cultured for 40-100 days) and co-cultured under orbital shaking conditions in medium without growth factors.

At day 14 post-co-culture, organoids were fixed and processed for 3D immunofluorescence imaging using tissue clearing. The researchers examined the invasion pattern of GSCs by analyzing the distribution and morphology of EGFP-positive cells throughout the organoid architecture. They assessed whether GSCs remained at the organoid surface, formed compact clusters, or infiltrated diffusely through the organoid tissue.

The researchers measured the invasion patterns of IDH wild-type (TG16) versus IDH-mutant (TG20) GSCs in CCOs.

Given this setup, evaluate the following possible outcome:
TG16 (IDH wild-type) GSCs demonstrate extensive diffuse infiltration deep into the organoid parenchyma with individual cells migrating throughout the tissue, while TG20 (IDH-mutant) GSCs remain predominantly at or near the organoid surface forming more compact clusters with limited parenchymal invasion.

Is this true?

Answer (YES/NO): NO